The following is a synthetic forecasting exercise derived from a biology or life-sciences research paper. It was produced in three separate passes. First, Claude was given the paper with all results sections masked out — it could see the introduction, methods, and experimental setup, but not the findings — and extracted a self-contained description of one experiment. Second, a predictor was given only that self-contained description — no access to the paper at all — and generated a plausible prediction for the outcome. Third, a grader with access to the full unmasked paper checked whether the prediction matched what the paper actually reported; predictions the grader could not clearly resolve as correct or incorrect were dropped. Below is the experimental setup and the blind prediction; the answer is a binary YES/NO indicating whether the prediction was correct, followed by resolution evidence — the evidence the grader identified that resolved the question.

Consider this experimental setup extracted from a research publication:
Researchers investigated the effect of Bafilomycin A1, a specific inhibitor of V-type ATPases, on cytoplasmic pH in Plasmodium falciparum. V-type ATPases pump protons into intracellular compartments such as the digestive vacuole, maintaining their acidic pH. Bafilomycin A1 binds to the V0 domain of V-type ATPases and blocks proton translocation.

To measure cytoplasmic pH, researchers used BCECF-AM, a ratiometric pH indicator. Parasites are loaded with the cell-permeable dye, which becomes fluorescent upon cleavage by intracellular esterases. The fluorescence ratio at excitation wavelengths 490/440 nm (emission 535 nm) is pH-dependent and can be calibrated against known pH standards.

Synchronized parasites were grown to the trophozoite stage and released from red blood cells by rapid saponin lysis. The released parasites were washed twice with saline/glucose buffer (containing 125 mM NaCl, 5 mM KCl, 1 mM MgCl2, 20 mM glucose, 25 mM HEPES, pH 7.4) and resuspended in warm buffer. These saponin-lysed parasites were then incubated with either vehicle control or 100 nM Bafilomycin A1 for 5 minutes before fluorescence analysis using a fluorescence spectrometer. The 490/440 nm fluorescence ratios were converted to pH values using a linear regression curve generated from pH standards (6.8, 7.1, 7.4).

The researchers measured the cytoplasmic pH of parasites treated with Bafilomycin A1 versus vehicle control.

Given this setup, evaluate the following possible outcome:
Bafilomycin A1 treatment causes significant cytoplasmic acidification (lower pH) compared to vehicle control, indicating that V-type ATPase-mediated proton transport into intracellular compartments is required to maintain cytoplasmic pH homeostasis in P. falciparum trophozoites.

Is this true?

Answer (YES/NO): YES